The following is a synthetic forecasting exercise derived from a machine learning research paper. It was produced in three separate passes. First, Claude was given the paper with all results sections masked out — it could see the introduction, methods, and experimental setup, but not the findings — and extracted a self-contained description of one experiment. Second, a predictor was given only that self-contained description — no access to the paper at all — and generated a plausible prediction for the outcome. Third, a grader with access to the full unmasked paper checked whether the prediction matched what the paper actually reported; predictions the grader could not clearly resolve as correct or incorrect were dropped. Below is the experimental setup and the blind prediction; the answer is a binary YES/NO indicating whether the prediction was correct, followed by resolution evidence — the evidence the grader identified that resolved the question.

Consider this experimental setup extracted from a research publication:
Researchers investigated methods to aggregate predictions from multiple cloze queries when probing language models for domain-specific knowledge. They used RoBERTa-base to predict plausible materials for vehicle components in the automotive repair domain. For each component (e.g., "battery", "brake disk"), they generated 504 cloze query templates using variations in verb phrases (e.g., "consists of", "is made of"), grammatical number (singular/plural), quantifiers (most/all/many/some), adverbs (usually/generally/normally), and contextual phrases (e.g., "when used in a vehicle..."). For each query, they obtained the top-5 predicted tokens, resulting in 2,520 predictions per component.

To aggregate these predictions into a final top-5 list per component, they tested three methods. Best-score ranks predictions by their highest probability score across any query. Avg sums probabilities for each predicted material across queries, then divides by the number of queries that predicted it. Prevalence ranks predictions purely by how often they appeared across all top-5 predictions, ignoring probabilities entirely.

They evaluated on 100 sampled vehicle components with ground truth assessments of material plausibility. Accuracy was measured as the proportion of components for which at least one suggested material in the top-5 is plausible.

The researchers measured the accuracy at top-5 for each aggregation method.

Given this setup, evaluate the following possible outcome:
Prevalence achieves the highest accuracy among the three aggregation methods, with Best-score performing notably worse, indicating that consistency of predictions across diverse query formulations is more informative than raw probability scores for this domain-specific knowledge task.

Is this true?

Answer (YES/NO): YES